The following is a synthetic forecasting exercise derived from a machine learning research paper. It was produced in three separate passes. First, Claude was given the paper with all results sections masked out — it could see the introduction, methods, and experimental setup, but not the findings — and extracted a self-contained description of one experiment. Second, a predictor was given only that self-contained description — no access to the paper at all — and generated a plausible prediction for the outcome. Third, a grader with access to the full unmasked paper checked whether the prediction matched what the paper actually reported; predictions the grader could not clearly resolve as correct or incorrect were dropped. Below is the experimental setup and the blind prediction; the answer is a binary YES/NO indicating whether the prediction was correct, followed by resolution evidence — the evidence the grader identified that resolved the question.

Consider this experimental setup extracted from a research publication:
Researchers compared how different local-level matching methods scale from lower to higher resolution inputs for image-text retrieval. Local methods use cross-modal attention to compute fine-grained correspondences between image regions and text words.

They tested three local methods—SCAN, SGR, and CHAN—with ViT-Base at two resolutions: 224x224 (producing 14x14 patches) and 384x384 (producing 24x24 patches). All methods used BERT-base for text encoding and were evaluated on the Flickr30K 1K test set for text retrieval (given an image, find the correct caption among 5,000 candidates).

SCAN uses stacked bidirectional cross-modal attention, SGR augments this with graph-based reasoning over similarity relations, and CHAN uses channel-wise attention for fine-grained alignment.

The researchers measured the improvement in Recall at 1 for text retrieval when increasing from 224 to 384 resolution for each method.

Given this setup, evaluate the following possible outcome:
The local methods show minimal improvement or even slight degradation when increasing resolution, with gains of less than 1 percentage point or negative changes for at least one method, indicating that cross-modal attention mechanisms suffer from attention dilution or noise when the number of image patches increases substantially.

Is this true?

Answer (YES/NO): NO